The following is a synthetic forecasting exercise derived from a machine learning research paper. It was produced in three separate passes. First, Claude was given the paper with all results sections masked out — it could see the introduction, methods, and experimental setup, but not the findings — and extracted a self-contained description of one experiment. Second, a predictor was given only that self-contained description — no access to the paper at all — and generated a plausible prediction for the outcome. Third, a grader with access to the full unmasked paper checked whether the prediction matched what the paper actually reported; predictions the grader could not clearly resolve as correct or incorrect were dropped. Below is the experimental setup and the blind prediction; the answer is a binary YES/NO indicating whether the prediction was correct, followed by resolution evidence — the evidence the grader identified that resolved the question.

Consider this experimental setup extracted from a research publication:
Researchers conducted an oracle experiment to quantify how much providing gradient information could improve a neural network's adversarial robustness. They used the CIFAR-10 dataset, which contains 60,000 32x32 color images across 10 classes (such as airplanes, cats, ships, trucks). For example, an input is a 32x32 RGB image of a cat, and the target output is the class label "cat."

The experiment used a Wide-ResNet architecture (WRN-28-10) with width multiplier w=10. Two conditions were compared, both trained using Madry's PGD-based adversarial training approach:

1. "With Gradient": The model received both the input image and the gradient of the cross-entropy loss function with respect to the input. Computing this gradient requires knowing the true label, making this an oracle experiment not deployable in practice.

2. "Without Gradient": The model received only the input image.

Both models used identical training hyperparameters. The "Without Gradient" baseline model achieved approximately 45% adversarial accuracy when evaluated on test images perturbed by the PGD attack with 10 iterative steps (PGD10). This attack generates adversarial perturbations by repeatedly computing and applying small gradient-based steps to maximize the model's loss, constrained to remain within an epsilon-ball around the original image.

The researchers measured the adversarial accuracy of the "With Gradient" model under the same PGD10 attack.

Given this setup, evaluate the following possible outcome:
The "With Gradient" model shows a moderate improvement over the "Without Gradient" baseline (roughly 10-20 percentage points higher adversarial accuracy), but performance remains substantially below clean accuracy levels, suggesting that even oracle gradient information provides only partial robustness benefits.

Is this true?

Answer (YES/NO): NO